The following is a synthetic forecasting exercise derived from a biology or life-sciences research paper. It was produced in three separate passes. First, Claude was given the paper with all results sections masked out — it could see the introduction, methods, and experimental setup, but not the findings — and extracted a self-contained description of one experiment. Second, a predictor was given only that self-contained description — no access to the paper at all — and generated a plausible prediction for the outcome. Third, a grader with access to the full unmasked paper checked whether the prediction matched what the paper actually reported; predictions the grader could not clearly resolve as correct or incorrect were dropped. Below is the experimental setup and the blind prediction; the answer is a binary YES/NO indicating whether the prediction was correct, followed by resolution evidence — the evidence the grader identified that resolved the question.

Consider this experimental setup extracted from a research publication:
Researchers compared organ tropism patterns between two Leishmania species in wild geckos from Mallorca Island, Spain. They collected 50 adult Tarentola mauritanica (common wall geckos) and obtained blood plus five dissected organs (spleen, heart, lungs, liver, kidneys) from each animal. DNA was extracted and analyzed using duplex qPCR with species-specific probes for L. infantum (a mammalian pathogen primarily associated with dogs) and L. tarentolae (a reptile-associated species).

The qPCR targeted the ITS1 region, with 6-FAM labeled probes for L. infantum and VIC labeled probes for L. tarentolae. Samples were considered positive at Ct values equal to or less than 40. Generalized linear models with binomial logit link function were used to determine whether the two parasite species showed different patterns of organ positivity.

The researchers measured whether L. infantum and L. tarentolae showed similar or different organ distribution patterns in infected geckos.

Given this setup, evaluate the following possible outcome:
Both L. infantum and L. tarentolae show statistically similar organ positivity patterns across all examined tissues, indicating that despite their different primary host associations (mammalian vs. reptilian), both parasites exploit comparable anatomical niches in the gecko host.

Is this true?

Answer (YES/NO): NO